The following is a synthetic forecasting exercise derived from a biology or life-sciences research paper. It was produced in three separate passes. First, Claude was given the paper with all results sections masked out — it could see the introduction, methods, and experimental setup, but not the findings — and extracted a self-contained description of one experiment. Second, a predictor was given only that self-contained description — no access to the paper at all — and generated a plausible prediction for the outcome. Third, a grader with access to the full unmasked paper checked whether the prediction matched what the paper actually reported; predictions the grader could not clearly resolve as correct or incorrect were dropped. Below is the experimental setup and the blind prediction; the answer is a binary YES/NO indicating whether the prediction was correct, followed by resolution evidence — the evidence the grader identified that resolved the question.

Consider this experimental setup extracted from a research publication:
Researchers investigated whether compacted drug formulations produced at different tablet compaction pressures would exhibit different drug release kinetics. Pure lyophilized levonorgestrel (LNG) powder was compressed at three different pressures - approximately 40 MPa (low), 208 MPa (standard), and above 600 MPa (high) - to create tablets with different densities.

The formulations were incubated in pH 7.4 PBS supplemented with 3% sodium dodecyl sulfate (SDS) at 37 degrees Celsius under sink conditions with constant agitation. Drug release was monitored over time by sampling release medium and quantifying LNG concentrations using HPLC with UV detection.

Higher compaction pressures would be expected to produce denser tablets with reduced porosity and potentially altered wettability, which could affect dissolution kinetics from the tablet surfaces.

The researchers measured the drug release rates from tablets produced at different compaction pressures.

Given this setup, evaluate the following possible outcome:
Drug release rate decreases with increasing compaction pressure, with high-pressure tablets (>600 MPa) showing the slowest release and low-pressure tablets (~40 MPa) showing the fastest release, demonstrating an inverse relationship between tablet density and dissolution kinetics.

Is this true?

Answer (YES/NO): NO